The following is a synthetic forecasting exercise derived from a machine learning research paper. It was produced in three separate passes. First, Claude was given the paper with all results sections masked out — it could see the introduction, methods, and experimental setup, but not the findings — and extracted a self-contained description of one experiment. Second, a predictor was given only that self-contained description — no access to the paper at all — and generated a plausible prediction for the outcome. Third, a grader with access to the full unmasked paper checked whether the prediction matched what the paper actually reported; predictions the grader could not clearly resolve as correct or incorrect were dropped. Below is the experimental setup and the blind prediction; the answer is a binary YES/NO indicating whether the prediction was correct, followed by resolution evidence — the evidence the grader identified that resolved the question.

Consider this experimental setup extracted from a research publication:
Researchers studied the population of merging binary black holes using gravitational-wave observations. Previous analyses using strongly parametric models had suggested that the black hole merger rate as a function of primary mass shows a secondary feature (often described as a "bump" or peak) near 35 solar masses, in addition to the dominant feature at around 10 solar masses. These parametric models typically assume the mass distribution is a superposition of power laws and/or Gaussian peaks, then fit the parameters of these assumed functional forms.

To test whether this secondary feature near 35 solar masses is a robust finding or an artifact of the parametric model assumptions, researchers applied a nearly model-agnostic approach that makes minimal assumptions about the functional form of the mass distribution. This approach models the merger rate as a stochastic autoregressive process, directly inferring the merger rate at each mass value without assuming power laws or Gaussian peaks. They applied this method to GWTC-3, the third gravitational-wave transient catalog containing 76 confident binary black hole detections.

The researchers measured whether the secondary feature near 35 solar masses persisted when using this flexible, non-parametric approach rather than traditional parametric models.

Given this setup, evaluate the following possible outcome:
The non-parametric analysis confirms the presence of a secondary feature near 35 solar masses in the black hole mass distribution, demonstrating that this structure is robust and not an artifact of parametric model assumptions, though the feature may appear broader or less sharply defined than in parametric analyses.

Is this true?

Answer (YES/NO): YES